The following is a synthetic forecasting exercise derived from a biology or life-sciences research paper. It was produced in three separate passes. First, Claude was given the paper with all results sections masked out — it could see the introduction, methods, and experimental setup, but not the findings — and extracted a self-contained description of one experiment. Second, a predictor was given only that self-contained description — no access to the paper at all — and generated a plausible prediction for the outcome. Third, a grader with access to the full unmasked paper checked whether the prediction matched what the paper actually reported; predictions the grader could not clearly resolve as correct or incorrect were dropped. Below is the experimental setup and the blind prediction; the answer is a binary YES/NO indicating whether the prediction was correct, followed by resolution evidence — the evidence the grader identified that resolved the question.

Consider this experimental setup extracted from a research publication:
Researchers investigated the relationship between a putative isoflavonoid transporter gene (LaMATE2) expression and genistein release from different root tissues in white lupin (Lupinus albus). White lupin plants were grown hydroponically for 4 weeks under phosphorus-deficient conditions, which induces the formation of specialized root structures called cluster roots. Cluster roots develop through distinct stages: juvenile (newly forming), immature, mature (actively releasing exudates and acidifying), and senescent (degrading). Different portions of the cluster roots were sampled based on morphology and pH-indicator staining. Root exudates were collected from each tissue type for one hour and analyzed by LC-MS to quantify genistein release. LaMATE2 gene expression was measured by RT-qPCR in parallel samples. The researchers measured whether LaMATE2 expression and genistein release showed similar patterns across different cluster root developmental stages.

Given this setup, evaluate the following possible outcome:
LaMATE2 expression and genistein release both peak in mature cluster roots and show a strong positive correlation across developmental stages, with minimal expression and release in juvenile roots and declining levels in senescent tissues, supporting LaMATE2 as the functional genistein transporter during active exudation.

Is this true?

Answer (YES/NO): NO